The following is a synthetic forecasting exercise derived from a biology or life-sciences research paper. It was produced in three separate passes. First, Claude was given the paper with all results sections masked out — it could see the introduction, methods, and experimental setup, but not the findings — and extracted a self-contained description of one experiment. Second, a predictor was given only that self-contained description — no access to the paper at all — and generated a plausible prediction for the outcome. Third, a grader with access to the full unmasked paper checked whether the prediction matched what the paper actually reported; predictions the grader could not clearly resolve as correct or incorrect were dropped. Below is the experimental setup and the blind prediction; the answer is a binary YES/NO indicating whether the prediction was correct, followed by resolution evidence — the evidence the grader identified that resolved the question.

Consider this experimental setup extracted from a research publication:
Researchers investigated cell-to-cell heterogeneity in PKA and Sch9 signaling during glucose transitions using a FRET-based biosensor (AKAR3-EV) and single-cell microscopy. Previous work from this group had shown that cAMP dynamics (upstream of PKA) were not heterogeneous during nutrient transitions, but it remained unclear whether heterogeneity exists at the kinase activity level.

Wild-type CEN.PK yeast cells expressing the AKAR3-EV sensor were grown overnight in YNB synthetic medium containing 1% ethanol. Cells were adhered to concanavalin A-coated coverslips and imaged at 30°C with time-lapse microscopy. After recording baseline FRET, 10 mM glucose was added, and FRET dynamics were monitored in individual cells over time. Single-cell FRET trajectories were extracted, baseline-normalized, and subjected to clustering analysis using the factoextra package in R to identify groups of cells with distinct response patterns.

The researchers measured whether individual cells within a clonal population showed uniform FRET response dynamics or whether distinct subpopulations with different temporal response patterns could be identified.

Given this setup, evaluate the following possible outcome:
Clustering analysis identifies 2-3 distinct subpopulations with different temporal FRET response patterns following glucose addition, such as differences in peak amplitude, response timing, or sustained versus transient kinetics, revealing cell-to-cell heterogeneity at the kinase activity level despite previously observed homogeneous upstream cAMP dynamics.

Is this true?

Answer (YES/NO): NO